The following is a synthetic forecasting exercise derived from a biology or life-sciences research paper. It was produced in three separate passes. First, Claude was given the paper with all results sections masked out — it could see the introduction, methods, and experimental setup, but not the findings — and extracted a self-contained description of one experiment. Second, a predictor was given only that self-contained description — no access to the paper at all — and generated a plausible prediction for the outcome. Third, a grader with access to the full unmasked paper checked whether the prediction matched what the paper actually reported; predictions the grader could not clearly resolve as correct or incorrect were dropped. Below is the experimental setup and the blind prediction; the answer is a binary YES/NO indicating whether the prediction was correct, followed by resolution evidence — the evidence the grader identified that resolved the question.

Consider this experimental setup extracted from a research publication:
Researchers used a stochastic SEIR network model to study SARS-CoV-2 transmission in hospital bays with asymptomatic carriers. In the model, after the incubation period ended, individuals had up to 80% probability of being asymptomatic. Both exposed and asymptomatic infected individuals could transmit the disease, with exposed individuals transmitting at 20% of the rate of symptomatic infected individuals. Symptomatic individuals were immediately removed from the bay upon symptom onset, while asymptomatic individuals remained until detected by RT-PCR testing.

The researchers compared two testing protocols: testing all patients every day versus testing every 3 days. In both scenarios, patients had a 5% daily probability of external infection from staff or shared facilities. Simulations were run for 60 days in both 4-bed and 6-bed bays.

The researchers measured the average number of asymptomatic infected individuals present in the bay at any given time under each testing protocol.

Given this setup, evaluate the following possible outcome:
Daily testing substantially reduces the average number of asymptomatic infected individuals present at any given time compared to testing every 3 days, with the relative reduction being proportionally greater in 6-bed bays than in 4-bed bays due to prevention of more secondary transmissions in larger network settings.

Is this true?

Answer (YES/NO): NO